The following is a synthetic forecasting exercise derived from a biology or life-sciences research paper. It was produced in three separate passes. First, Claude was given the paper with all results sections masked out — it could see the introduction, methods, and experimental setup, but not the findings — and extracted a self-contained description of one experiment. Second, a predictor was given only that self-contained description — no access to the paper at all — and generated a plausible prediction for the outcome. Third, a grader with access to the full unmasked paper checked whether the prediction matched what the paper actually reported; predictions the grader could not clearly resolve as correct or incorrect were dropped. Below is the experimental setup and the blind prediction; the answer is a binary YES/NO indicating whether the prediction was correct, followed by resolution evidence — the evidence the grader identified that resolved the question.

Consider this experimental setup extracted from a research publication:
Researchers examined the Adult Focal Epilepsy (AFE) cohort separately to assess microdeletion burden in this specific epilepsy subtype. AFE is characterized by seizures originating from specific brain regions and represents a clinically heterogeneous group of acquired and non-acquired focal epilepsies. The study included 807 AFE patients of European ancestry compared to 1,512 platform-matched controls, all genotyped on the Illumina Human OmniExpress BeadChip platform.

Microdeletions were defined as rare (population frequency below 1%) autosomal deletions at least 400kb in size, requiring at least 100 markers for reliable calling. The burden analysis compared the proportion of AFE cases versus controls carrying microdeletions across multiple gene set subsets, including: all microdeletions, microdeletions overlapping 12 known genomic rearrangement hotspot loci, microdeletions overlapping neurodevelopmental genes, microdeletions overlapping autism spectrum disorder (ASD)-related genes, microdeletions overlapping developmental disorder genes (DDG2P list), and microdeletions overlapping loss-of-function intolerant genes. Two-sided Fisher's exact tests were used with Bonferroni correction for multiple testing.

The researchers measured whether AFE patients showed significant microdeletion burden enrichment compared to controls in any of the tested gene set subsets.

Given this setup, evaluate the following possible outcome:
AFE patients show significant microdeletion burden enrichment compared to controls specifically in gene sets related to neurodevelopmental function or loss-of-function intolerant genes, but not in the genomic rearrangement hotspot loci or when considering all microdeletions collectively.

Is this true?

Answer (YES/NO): NO